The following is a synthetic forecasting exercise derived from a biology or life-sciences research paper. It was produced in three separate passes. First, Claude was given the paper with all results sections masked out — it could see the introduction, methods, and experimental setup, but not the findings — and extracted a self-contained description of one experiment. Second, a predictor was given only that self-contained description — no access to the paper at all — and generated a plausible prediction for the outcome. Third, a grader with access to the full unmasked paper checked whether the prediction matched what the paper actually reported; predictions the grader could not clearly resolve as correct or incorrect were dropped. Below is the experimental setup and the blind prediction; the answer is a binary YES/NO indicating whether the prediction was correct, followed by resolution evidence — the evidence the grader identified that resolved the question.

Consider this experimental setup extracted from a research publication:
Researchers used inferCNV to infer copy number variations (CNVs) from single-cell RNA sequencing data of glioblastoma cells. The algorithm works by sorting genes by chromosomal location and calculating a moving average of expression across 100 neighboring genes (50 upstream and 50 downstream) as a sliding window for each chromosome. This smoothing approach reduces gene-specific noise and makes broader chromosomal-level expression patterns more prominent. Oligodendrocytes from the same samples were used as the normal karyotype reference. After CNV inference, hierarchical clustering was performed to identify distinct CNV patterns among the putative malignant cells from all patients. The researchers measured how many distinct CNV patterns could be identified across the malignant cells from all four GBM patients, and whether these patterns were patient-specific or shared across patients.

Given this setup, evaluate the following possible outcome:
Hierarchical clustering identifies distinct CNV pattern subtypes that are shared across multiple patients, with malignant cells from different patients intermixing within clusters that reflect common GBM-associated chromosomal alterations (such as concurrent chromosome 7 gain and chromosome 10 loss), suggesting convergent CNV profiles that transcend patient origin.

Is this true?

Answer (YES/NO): NO